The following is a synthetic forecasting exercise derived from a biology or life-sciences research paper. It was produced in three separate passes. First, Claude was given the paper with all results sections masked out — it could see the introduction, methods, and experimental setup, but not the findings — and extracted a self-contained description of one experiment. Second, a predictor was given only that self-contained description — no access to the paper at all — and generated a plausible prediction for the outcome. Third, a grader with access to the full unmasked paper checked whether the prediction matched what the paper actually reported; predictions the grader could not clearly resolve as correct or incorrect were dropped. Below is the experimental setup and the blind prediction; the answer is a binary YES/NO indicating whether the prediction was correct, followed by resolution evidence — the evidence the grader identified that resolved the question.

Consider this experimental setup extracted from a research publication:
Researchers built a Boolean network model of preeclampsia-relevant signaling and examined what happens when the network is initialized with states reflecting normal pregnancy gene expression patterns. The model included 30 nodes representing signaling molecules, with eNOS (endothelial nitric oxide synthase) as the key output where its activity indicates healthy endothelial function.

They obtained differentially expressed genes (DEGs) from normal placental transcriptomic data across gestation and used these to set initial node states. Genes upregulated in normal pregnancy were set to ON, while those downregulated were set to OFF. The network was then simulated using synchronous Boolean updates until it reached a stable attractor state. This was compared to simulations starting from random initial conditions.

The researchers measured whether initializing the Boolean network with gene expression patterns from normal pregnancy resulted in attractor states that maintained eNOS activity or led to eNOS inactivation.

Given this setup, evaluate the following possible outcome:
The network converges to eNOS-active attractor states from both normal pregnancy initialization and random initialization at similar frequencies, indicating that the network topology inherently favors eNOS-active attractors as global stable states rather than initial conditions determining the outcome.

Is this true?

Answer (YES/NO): NO